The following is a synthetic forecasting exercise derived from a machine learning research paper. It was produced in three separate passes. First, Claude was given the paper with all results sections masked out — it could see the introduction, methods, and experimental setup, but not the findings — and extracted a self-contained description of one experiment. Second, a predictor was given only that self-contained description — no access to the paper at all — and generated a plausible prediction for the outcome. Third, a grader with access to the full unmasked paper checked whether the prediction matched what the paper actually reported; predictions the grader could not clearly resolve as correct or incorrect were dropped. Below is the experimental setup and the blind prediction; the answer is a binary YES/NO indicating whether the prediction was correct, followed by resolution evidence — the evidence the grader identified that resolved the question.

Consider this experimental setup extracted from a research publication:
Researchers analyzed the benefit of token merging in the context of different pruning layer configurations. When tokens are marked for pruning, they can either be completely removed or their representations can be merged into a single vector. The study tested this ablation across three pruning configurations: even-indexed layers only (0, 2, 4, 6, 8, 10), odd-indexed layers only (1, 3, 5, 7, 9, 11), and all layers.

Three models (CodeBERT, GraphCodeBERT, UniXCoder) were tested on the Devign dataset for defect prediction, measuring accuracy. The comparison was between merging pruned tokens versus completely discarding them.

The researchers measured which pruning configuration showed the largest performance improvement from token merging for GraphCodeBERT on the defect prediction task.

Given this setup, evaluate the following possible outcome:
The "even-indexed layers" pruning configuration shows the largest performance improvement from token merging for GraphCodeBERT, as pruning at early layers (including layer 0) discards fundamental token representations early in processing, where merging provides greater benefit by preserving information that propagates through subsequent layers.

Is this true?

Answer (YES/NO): YES